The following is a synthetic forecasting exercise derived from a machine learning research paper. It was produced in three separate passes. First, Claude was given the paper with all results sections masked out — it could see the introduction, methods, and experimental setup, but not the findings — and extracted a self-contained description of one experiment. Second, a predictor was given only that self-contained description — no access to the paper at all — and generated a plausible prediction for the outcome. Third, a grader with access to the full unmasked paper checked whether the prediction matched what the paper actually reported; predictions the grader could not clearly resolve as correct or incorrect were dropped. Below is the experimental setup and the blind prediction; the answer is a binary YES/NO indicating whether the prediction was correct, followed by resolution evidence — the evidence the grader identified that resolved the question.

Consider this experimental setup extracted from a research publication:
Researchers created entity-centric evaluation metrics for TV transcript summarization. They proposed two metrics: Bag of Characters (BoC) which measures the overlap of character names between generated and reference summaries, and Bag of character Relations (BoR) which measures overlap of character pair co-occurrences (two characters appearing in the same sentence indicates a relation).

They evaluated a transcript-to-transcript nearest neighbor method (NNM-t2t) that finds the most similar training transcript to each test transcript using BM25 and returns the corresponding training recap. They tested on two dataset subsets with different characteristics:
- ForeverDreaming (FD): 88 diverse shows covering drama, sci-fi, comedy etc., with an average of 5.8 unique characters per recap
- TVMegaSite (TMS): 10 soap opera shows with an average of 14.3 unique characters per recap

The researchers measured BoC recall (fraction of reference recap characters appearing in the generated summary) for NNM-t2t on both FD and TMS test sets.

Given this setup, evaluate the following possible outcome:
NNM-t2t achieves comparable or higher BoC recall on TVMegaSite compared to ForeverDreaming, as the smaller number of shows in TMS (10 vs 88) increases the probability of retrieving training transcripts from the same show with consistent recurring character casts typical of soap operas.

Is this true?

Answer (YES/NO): YES